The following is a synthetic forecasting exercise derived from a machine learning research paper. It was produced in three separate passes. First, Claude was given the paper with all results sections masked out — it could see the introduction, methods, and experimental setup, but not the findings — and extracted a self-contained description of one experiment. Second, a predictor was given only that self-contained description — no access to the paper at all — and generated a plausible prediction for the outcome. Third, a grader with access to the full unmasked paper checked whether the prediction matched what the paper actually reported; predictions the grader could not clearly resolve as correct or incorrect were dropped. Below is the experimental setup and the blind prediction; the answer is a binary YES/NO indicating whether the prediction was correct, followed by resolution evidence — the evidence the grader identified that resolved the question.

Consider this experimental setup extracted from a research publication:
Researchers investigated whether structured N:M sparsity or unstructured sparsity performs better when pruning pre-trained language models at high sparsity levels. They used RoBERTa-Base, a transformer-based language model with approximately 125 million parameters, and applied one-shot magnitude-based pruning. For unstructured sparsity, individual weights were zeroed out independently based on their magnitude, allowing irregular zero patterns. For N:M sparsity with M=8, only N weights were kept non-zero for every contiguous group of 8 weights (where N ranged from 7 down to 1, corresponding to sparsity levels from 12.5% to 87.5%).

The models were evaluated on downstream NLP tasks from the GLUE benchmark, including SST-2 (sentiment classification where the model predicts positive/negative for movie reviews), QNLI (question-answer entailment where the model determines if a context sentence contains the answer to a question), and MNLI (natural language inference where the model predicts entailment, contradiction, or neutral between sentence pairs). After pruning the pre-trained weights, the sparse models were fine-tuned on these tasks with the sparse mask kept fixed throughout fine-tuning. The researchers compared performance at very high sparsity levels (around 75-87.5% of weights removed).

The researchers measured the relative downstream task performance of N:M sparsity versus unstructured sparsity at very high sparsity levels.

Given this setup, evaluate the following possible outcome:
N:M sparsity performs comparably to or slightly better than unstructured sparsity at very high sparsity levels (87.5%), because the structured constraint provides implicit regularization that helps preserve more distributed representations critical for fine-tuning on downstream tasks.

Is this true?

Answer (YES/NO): NO